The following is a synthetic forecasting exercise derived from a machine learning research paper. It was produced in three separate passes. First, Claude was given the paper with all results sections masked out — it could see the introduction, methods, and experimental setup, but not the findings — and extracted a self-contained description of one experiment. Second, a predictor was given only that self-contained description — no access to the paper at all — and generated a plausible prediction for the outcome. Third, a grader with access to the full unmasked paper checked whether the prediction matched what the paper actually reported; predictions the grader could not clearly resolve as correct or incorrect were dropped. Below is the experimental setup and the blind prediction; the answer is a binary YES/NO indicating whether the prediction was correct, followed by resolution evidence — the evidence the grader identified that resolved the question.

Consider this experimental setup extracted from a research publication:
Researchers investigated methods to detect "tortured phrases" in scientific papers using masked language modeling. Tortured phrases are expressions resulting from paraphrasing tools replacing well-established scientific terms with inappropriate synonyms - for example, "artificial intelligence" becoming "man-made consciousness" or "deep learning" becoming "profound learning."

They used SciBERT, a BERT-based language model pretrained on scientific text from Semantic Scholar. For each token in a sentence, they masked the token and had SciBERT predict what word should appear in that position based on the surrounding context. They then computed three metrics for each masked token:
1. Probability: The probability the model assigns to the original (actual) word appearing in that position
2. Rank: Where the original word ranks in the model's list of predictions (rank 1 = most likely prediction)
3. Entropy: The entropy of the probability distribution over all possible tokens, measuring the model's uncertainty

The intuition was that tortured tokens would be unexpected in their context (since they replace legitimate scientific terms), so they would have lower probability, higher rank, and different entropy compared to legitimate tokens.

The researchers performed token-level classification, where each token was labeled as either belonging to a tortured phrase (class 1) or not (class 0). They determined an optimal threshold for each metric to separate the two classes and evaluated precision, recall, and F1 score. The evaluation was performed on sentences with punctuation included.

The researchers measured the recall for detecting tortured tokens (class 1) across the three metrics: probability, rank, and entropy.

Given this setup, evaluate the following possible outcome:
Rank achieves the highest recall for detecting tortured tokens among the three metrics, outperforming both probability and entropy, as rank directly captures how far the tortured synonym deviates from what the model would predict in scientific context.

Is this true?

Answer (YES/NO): NO